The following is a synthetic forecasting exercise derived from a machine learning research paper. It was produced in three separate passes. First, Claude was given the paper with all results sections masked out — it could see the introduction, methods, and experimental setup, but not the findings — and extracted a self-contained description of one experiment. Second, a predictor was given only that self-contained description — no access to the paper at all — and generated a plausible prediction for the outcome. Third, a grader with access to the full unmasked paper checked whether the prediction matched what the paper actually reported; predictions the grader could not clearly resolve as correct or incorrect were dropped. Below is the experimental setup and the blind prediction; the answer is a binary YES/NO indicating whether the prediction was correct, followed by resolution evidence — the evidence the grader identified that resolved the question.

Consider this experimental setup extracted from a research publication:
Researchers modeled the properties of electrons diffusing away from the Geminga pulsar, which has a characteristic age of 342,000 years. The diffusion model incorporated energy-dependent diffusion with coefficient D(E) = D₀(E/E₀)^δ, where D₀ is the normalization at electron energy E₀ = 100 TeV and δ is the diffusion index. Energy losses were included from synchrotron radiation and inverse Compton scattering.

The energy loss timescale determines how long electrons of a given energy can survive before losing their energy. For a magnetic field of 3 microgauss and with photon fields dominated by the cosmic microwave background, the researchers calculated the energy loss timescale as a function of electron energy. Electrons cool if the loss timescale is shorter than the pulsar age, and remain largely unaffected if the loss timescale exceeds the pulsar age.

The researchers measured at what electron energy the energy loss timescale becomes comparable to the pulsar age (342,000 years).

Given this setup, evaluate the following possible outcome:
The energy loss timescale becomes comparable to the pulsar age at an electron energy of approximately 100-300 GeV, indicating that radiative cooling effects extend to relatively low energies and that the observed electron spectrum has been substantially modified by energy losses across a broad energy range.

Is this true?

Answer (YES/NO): NO